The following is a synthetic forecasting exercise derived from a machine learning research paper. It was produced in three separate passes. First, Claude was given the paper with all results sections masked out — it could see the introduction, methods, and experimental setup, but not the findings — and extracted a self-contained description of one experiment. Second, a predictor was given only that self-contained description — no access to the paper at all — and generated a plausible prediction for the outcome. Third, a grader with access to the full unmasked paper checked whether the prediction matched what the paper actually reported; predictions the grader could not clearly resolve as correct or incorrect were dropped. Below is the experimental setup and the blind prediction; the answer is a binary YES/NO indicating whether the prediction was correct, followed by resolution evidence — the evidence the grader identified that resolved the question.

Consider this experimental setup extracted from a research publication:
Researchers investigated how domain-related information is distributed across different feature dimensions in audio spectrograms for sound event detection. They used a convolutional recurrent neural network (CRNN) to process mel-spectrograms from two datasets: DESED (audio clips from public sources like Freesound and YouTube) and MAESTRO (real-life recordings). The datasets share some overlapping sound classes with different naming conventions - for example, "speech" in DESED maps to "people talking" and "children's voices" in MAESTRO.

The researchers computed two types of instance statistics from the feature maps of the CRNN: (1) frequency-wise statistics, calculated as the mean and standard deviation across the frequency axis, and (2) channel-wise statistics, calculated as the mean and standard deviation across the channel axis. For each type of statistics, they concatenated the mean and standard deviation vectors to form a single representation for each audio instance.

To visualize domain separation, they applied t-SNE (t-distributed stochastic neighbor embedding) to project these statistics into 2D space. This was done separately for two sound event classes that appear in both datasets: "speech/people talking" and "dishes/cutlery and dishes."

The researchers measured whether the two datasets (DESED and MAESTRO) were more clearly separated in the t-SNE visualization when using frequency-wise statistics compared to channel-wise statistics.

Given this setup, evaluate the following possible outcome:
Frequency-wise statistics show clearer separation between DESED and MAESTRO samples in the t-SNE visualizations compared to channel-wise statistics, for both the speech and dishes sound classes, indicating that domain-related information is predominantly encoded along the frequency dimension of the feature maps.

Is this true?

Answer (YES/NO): YES